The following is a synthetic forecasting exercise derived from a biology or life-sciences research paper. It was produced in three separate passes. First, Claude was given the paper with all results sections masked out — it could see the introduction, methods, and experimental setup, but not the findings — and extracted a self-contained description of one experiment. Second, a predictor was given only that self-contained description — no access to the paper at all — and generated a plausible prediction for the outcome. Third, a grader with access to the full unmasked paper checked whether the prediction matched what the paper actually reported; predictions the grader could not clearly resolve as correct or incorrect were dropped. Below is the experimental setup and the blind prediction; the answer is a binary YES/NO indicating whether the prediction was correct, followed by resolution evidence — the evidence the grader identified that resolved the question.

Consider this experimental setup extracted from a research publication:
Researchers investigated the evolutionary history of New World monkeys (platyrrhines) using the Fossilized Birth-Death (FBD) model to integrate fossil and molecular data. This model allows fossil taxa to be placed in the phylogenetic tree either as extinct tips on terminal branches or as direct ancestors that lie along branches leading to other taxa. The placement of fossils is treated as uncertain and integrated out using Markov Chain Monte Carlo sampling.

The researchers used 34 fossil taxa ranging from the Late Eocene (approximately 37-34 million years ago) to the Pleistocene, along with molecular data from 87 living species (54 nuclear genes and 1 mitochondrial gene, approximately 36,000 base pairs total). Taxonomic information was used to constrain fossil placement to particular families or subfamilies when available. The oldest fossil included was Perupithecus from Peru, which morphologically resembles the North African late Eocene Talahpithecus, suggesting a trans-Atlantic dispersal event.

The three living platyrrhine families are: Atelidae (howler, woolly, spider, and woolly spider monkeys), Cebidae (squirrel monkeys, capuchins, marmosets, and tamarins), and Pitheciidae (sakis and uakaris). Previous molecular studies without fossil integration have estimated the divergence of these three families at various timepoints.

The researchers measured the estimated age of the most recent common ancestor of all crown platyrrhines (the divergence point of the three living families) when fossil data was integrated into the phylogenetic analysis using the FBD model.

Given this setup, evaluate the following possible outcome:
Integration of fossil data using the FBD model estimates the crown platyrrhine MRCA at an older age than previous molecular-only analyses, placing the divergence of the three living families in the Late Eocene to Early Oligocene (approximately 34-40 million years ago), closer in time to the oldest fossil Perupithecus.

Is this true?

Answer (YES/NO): NO